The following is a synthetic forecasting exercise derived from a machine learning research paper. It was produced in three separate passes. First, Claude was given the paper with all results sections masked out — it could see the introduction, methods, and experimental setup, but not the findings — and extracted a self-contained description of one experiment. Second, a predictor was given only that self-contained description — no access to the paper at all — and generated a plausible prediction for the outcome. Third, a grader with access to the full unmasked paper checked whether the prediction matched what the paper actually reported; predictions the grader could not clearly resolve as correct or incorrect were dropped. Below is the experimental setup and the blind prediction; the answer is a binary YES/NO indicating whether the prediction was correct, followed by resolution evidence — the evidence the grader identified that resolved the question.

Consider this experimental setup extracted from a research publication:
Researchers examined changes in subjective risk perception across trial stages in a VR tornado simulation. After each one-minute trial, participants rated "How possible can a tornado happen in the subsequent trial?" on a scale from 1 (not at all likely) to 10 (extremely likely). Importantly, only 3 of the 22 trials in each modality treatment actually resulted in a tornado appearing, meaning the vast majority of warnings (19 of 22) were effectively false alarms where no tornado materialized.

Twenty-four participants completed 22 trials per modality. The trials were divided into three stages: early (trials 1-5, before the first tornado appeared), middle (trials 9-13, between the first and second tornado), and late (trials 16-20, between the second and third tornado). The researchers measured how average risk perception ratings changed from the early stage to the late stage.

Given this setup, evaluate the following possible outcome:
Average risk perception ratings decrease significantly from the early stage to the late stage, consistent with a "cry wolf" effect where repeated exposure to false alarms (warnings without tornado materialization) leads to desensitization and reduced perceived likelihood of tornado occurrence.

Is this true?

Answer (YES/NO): NO